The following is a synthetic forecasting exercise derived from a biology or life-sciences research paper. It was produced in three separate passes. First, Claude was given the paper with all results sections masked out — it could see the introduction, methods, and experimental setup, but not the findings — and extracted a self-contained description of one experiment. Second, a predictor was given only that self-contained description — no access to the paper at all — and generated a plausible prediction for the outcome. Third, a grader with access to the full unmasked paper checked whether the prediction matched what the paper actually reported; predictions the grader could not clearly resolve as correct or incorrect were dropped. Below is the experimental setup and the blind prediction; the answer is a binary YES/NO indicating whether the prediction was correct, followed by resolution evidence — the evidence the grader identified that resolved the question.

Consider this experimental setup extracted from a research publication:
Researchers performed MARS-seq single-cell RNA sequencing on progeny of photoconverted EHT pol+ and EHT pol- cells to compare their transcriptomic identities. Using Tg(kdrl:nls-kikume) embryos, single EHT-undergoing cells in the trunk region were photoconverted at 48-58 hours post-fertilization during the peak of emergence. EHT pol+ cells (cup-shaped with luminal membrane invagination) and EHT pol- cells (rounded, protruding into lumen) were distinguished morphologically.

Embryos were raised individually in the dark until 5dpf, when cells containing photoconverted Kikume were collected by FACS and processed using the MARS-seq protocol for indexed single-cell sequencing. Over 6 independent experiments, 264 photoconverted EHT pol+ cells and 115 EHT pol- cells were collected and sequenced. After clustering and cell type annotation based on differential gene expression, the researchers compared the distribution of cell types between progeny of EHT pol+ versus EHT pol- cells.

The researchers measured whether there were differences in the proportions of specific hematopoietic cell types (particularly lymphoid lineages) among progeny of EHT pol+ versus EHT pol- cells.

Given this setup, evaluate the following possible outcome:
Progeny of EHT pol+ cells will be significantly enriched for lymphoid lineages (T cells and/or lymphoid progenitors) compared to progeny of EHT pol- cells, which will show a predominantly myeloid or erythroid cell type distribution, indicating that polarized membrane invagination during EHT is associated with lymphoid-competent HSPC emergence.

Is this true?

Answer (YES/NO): NO